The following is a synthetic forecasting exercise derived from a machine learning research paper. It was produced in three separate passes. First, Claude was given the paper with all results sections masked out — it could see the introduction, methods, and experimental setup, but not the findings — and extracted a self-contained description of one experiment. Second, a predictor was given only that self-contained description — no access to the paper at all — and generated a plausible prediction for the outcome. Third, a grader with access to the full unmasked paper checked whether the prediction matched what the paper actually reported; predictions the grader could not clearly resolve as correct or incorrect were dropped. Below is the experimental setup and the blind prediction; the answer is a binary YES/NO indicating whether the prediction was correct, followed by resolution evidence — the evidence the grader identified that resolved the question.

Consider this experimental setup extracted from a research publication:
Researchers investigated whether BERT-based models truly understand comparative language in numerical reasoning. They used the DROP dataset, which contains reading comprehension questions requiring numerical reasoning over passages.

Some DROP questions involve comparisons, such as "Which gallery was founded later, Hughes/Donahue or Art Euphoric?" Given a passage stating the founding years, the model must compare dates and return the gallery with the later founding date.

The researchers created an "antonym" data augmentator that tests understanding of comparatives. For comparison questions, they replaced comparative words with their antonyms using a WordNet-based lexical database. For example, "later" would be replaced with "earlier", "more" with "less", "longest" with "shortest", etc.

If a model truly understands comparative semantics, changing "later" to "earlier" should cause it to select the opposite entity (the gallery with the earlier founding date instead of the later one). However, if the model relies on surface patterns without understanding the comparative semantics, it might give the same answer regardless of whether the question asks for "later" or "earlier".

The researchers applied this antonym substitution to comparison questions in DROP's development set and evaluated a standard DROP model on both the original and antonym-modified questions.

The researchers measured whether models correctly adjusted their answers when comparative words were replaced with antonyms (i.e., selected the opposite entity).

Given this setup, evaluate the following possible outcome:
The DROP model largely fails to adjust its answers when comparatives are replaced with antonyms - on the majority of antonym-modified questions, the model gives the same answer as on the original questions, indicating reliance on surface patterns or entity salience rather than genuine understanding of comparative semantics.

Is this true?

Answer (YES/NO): NO